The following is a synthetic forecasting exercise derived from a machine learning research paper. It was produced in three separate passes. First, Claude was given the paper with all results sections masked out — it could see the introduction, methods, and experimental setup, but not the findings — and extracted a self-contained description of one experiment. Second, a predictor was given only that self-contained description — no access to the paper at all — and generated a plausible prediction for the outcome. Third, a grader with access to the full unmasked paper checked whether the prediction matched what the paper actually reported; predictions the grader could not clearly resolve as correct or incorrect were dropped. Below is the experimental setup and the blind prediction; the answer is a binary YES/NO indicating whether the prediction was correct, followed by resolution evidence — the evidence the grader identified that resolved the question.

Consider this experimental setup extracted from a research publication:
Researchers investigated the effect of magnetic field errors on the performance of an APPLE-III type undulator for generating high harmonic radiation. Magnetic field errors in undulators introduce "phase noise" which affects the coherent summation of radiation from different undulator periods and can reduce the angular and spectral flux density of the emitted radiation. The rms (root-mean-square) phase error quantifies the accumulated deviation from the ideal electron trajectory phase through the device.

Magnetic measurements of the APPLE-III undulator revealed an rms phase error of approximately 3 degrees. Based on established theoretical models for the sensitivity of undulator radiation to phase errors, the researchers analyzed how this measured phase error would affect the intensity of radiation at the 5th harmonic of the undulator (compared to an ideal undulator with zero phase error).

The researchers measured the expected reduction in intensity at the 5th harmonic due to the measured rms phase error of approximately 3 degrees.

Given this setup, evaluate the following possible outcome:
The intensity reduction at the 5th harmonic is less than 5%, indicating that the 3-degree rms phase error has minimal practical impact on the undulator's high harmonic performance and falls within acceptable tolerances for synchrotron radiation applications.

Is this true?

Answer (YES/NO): YES